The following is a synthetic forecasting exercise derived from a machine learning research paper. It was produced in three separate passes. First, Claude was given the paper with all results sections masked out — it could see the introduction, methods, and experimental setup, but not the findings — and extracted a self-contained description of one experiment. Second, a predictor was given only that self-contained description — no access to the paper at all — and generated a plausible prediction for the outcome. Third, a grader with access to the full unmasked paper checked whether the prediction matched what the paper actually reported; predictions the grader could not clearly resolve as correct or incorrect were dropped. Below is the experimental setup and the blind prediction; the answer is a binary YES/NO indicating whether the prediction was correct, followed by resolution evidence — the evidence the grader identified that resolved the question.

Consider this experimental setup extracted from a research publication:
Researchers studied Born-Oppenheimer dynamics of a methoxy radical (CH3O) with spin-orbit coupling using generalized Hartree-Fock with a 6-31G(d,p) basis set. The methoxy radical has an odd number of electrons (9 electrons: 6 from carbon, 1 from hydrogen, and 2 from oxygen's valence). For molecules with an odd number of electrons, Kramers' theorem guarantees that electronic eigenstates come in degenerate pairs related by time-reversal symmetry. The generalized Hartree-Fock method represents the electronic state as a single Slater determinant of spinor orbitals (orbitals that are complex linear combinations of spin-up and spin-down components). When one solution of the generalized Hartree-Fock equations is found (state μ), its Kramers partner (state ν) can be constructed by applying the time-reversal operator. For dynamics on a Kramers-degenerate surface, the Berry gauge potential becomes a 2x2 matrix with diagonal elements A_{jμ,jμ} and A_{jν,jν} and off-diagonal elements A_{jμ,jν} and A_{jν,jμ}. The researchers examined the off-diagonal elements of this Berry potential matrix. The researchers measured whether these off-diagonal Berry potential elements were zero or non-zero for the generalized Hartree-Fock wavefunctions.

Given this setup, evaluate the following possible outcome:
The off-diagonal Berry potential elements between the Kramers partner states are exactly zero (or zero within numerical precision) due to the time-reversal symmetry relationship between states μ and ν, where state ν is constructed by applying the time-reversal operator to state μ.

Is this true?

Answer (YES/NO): YES